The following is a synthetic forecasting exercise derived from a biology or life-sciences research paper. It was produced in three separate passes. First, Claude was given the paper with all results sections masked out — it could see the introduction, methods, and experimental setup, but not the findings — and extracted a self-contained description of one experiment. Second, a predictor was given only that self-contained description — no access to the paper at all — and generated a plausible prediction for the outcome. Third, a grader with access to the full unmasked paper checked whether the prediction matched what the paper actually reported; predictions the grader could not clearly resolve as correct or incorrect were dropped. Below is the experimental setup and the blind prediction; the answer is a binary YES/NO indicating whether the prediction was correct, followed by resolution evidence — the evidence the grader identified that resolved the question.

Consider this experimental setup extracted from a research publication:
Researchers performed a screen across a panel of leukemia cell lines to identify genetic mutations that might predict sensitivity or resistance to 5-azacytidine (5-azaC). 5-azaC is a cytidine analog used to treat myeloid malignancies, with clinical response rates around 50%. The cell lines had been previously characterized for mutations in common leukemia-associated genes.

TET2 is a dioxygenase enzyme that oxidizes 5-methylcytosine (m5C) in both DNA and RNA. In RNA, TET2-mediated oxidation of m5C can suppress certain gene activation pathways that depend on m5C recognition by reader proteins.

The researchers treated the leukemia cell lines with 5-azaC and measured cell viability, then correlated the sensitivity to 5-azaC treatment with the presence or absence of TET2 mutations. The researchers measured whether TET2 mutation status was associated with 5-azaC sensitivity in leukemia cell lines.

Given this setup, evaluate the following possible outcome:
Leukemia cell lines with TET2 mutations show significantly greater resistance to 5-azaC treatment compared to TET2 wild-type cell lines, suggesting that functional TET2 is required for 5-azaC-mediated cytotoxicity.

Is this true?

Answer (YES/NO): NO